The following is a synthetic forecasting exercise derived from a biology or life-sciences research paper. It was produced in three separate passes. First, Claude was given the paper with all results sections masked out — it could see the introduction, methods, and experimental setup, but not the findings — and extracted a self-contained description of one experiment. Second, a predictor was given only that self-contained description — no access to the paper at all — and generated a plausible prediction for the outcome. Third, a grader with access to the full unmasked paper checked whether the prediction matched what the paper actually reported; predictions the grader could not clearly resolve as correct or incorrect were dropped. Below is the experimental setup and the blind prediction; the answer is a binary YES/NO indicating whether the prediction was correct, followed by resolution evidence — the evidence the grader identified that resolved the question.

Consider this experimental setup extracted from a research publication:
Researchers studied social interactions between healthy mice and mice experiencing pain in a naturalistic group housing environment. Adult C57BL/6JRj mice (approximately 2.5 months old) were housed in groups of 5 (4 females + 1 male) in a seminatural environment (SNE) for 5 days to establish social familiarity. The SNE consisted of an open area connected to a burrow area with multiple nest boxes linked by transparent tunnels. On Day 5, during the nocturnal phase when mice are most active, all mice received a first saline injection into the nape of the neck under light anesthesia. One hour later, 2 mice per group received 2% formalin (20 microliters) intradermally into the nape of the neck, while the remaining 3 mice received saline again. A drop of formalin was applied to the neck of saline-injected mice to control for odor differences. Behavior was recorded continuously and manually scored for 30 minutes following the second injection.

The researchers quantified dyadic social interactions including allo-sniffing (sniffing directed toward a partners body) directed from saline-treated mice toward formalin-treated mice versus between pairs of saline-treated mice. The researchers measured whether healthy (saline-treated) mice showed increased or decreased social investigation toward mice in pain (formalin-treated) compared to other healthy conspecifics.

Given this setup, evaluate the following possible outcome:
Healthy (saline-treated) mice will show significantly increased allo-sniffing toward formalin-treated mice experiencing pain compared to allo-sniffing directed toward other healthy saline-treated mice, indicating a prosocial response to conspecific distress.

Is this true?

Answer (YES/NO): NO